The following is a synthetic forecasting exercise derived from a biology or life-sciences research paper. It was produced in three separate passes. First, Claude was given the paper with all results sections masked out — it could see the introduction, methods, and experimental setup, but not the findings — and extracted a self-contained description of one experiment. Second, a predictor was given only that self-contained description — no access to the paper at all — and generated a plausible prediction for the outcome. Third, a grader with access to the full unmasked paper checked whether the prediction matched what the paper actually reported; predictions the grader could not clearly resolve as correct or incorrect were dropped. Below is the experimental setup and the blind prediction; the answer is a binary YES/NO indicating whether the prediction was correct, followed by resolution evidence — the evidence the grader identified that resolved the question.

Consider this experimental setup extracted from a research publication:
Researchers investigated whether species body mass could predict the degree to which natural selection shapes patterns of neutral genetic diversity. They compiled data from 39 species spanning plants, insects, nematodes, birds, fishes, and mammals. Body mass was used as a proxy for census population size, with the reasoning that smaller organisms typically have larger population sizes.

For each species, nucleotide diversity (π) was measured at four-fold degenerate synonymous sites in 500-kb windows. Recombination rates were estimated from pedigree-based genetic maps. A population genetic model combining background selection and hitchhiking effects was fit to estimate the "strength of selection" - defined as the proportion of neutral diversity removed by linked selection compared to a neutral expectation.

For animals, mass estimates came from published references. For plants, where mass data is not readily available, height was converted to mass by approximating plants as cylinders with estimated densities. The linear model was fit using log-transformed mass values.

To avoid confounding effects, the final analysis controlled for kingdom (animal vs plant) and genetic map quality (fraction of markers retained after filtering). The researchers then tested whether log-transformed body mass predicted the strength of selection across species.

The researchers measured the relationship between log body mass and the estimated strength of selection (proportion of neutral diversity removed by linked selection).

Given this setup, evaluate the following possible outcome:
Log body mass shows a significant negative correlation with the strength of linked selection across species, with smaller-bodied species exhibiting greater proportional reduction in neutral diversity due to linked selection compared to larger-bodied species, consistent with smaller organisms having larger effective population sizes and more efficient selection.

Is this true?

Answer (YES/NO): YES